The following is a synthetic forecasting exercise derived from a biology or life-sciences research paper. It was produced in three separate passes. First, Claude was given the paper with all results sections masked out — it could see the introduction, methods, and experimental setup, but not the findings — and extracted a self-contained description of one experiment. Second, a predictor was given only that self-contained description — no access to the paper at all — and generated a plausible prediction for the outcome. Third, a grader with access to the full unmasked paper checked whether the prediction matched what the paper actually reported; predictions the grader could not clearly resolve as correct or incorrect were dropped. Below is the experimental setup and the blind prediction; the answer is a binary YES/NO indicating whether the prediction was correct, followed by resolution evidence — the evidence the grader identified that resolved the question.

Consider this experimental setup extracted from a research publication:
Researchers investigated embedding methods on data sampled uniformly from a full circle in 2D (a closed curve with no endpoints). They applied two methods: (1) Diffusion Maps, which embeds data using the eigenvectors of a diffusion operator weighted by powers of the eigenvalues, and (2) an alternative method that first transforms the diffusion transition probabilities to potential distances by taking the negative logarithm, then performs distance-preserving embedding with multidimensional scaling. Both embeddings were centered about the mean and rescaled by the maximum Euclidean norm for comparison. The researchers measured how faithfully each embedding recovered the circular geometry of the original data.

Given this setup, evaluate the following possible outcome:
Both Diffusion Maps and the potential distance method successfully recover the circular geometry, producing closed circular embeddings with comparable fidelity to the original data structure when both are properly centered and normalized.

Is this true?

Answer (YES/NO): YES